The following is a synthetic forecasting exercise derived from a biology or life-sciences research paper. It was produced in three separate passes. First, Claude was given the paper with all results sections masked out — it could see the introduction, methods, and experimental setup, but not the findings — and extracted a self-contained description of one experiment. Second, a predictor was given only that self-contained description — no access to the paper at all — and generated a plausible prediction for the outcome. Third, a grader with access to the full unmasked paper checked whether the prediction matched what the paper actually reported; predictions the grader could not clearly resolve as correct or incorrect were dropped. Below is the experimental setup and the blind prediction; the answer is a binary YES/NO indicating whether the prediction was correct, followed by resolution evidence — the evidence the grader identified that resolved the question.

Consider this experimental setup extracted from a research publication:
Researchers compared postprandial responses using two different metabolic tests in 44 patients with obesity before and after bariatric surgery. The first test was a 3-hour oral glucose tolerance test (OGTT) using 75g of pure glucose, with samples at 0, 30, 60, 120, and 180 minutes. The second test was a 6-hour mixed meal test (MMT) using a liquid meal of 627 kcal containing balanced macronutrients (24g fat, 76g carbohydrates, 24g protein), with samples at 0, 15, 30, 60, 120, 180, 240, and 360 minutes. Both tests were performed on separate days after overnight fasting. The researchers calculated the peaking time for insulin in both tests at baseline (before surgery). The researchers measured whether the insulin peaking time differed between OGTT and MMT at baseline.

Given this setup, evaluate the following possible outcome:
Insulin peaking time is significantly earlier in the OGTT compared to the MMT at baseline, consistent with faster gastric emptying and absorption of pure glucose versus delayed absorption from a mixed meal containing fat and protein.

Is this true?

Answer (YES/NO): NO